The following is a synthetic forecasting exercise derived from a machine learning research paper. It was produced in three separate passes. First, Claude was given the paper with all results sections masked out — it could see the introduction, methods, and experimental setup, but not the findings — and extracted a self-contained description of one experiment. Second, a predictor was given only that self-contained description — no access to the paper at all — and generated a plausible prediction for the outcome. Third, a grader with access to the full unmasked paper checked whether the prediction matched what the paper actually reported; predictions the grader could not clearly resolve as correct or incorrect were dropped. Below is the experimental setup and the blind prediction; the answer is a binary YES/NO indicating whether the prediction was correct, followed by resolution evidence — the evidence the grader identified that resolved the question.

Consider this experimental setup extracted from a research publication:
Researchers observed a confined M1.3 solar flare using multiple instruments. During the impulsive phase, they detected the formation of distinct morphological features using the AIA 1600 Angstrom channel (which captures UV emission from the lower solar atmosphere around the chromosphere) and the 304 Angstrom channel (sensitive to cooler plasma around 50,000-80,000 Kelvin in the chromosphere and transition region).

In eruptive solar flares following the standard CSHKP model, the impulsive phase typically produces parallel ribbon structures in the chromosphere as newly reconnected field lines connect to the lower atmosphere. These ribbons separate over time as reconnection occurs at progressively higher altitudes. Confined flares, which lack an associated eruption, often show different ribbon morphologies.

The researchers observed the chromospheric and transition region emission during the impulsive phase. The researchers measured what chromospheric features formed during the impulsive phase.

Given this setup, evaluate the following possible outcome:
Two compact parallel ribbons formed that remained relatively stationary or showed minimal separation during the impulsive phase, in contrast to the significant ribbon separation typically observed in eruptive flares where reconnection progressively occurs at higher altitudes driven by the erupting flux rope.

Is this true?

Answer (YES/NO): NO